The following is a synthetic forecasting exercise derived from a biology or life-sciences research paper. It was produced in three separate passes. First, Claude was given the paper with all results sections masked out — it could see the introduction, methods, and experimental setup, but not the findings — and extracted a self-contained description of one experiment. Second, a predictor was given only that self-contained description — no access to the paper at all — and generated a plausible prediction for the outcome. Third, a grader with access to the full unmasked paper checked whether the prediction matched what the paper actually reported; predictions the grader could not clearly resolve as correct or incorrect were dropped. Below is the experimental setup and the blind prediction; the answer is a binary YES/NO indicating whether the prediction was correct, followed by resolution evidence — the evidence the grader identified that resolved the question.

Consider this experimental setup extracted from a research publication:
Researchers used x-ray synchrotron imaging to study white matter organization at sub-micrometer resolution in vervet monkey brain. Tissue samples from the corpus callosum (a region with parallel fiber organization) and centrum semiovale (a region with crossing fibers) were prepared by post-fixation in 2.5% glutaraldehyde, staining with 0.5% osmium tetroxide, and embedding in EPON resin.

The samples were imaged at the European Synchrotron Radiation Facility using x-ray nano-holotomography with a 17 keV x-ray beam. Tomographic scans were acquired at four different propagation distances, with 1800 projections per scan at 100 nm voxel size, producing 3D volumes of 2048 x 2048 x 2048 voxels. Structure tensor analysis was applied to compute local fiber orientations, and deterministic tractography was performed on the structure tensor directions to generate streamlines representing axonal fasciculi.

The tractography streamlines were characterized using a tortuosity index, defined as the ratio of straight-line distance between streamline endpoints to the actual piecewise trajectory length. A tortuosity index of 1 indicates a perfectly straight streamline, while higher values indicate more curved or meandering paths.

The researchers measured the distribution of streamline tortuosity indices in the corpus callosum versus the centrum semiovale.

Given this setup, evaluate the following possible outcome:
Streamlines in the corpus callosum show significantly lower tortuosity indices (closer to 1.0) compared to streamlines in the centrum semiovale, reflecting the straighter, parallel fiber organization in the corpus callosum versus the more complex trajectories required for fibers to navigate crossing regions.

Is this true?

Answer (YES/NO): YES